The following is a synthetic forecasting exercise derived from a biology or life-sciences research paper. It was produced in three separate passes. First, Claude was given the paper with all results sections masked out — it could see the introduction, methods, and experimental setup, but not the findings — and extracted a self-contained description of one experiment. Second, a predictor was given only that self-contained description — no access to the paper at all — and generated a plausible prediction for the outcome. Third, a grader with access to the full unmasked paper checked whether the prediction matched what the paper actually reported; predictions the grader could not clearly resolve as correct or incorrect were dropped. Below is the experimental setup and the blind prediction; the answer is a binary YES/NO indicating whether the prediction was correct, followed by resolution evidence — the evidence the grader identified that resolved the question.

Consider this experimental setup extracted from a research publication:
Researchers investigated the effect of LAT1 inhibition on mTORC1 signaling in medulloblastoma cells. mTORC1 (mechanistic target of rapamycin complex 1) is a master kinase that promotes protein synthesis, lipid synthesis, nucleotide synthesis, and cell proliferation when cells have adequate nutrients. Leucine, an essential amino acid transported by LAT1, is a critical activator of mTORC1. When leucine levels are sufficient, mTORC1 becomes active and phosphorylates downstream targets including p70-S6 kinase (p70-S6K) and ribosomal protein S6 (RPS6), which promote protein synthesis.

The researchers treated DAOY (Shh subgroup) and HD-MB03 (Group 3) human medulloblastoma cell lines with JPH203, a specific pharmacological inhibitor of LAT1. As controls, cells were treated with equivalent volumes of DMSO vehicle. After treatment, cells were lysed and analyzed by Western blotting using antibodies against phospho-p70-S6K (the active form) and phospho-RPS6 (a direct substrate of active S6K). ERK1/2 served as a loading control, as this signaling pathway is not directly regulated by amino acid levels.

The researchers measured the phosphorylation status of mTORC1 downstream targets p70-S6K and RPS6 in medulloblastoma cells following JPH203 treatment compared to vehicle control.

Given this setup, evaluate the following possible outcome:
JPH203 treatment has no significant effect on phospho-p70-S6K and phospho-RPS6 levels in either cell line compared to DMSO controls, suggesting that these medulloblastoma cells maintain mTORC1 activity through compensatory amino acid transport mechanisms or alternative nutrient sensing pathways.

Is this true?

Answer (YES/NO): NO